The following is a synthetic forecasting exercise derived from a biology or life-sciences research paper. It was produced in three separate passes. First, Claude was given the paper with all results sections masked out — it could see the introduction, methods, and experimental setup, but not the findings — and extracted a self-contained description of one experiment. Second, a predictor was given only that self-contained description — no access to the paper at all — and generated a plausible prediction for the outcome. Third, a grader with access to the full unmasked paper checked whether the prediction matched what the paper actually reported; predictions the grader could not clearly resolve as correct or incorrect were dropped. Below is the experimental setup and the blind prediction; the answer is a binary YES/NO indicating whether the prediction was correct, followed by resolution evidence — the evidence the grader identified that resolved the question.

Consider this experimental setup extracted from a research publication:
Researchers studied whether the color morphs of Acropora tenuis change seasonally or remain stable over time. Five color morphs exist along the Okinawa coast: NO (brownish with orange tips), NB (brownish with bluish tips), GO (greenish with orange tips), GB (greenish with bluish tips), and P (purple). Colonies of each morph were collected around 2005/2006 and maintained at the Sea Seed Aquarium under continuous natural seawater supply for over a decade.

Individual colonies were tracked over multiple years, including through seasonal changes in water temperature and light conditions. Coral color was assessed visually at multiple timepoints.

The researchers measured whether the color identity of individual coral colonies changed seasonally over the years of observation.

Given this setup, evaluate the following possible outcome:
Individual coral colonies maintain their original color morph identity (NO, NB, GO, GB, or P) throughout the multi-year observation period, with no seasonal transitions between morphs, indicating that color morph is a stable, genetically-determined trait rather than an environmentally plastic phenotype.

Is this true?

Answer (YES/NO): YES